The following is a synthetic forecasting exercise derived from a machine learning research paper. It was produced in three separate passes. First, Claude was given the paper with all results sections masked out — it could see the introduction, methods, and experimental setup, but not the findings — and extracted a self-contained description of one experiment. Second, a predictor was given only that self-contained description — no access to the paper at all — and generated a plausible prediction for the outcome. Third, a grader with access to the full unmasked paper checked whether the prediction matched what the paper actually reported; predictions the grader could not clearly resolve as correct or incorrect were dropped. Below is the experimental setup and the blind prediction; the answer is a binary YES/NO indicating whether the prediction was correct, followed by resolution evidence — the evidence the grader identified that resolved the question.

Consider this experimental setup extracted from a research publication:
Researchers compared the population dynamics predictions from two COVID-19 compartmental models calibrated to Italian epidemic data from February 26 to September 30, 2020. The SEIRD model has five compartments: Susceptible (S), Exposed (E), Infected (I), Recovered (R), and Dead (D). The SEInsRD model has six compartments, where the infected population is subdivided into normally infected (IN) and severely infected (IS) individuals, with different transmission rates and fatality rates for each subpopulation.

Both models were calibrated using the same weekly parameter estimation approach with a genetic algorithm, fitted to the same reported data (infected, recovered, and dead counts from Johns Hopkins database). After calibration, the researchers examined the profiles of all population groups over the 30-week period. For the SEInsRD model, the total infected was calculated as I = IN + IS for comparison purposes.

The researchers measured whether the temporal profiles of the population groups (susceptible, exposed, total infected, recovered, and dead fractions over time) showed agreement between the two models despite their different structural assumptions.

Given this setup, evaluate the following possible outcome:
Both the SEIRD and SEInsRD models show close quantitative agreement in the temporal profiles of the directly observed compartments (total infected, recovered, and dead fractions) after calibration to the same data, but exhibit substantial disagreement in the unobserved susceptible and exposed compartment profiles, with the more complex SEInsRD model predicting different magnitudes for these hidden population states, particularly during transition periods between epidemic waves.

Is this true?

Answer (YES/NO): NO